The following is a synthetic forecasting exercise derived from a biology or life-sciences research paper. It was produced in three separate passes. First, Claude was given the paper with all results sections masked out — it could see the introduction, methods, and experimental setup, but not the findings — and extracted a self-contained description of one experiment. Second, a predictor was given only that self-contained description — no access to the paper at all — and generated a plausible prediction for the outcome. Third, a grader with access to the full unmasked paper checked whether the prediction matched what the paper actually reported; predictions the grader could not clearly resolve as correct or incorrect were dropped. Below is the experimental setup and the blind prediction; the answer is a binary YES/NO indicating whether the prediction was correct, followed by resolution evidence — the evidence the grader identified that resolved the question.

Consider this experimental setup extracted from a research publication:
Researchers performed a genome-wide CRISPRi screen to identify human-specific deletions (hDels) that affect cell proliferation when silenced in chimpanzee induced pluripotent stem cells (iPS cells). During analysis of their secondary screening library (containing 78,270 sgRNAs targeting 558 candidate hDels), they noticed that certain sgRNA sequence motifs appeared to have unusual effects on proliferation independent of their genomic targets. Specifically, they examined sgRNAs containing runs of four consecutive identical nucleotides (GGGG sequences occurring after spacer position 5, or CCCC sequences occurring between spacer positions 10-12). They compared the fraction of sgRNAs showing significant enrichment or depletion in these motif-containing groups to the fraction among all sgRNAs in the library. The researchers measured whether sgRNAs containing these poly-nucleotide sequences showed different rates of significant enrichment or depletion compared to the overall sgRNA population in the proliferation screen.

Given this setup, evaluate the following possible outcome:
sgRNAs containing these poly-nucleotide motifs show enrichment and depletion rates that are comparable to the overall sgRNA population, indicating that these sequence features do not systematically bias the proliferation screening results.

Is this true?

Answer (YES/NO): NO